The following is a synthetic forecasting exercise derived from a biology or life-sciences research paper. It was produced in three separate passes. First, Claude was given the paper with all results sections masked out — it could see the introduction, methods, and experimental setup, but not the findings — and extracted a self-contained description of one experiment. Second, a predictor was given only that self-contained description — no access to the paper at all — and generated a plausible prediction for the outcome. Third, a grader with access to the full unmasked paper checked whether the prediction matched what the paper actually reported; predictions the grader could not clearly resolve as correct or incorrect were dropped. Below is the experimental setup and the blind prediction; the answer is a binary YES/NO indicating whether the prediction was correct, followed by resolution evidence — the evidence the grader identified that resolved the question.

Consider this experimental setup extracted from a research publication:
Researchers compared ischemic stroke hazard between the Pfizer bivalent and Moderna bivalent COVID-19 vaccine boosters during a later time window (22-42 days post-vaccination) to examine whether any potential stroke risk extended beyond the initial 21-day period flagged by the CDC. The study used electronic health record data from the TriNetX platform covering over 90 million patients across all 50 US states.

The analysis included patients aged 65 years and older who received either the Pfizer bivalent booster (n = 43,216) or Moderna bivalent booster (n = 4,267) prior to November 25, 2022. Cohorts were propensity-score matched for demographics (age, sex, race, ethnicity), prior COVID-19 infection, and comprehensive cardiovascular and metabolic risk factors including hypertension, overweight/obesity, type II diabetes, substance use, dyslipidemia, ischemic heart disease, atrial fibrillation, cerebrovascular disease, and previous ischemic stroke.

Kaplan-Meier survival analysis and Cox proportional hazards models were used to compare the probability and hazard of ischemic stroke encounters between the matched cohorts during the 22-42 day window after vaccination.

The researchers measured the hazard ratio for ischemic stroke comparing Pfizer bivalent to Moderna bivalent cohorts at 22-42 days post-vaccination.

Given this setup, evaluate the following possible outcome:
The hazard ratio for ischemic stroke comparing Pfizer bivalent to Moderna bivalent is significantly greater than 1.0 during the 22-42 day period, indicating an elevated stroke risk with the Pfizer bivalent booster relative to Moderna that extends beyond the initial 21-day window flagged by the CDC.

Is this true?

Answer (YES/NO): NO